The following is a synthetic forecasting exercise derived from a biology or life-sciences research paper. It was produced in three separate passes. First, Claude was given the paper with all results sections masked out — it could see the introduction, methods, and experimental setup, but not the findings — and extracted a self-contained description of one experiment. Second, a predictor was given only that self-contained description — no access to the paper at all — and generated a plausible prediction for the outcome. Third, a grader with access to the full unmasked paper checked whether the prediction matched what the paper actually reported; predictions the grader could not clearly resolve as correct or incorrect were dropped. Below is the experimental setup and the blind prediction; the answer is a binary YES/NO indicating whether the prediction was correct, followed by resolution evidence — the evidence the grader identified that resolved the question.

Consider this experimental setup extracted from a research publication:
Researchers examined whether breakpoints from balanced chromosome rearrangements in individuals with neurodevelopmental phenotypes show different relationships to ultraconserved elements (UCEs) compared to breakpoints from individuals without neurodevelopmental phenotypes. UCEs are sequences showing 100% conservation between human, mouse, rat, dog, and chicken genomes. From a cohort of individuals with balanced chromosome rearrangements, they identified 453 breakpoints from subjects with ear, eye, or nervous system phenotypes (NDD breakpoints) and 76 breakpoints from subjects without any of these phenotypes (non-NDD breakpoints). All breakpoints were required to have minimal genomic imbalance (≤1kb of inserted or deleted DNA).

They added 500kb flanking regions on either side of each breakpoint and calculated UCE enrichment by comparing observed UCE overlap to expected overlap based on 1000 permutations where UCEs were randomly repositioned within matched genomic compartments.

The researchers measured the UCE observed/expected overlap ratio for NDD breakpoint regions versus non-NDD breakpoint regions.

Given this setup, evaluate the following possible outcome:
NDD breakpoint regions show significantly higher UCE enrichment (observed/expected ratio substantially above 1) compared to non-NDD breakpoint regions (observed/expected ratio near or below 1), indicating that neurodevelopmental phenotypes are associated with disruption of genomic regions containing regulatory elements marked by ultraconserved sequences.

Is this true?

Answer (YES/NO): YES